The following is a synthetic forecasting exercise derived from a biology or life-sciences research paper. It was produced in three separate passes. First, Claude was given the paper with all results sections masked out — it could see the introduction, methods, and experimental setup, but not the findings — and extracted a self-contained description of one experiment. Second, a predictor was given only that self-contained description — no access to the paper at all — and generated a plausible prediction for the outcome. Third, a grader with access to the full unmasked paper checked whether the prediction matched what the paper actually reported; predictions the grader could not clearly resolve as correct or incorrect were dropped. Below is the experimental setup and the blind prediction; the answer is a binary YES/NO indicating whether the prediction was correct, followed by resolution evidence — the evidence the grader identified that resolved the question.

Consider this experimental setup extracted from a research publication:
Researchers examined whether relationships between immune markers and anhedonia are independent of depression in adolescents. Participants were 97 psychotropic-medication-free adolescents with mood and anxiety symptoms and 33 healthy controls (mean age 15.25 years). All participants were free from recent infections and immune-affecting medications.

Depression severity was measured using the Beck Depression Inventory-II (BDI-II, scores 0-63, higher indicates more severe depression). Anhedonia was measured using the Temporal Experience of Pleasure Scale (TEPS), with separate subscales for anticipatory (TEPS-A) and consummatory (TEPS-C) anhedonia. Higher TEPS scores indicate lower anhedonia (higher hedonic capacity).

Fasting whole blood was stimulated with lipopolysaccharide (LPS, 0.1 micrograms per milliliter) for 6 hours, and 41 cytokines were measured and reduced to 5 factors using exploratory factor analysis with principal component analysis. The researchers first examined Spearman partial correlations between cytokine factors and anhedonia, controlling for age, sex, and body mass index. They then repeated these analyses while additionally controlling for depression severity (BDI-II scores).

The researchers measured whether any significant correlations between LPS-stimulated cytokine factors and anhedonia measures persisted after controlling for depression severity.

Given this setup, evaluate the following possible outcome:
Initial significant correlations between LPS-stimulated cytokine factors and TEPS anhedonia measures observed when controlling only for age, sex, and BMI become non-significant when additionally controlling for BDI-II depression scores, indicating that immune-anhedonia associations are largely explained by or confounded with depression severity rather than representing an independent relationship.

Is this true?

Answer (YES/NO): NO